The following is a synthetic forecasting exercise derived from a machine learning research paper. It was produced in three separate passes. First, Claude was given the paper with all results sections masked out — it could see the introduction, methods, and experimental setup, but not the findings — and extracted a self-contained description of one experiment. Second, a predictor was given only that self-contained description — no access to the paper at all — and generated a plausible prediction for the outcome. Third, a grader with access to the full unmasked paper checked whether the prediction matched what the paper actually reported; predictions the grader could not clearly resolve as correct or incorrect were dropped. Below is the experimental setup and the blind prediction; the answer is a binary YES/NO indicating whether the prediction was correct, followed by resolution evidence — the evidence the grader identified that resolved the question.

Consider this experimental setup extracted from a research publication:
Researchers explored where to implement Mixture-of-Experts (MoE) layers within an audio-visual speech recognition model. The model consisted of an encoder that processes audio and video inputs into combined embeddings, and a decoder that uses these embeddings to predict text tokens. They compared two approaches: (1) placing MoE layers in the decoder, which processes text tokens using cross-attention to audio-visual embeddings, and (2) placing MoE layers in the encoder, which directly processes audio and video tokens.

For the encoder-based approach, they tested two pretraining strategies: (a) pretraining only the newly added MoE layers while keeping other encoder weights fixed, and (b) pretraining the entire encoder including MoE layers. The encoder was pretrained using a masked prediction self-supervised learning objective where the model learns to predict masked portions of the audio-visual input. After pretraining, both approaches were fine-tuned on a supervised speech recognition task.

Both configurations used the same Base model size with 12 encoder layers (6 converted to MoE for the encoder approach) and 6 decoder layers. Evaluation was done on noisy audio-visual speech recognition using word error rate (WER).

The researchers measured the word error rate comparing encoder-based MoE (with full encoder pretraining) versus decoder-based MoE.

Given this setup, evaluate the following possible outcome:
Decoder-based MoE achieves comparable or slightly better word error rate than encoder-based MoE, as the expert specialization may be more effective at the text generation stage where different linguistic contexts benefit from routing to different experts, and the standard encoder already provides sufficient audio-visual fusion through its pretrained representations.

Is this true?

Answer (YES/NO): YES